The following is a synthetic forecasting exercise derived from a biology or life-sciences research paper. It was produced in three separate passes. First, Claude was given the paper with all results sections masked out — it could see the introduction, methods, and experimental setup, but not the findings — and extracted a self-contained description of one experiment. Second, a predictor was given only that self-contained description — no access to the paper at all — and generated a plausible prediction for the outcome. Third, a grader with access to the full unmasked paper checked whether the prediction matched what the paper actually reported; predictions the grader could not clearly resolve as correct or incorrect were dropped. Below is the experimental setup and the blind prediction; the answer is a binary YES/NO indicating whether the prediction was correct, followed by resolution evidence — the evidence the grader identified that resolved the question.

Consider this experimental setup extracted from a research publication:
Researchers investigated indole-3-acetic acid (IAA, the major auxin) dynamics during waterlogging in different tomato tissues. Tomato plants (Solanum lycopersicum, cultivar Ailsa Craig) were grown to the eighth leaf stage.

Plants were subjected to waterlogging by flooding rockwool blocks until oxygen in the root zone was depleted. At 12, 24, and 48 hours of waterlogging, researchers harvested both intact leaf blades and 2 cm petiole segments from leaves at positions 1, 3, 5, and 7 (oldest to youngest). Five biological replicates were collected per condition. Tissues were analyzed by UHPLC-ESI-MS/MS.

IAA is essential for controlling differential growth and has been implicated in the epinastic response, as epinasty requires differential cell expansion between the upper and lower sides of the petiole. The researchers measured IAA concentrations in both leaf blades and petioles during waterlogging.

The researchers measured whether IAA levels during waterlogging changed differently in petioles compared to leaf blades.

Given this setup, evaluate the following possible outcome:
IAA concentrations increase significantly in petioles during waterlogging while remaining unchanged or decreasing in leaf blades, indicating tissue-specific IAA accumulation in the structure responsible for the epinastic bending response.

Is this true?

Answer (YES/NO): NO